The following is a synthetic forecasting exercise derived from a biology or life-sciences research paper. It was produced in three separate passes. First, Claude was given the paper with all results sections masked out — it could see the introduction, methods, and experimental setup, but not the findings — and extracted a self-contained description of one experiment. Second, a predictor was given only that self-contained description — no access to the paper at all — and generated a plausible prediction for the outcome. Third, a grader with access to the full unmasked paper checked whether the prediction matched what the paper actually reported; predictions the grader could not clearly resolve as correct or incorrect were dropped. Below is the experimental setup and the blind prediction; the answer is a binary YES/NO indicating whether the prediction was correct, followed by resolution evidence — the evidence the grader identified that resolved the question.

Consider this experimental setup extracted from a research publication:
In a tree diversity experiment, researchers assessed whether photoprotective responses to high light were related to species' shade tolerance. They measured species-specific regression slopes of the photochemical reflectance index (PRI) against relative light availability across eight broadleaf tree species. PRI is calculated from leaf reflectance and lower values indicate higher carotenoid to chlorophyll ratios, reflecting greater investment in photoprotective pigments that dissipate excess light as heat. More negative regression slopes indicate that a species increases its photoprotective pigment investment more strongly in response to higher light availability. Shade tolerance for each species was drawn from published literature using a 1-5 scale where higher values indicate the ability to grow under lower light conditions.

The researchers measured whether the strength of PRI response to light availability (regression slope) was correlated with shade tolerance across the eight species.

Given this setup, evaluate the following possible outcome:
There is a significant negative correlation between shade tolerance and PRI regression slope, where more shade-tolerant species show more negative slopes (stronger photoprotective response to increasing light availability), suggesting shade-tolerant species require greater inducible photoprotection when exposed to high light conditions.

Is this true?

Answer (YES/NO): NO